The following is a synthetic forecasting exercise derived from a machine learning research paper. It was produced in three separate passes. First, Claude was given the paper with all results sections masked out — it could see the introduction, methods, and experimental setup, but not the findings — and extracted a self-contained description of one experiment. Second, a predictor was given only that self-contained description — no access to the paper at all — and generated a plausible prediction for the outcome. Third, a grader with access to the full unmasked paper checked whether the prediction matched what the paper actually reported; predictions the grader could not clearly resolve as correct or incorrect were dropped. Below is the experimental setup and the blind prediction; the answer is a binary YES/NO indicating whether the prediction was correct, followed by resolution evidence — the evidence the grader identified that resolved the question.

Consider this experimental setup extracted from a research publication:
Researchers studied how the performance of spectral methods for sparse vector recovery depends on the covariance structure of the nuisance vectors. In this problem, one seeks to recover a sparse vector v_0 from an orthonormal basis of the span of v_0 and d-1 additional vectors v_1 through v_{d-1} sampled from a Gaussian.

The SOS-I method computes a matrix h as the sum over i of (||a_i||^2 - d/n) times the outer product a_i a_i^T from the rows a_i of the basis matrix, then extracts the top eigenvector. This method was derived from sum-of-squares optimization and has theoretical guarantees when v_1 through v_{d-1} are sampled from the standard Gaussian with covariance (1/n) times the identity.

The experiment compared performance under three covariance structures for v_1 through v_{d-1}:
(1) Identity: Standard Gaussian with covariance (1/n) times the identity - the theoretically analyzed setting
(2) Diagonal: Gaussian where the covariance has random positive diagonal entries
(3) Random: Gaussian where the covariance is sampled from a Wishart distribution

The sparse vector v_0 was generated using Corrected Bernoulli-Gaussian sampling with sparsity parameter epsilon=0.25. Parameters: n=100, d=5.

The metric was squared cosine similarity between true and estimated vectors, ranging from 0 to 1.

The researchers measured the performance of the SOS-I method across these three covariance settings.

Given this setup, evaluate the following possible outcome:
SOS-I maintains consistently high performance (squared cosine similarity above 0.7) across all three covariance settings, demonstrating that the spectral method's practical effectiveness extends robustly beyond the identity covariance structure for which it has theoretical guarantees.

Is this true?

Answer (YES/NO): NO